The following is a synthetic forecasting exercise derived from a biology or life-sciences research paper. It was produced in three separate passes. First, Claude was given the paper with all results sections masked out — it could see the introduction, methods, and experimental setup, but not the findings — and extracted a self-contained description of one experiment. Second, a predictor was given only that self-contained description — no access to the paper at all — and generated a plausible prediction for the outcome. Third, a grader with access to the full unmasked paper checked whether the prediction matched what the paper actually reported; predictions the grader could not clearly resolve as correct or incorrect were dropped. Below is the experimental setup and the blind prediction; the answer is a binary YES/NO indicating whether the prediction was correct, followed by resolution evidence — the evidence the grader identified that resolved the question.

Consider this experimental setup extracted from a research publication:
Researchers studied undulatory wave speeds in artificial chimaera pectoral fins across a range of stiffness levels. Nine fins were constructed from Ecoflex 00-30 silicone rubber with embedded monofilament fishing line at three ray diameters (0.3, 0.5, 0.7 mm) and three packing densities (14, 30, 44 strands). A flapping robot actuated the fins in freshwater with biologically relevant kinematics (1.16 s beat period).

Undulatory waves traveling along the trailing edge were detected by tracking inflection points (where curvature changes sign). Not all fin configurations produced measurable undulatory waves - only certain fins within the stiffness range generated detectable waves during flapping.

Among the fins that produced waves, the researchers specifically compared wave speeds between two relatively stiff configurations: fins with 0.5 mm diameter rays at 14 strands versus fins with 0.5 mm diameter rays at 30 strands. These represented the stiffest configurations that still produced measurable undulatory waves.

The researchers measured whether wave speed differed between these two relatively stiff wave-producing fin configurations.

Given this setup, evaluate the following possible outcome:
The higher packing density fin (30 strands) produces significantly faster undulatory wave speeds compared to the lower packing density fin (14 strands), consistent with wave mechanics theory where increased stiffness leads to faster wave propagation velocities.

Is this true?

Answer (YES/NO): NO